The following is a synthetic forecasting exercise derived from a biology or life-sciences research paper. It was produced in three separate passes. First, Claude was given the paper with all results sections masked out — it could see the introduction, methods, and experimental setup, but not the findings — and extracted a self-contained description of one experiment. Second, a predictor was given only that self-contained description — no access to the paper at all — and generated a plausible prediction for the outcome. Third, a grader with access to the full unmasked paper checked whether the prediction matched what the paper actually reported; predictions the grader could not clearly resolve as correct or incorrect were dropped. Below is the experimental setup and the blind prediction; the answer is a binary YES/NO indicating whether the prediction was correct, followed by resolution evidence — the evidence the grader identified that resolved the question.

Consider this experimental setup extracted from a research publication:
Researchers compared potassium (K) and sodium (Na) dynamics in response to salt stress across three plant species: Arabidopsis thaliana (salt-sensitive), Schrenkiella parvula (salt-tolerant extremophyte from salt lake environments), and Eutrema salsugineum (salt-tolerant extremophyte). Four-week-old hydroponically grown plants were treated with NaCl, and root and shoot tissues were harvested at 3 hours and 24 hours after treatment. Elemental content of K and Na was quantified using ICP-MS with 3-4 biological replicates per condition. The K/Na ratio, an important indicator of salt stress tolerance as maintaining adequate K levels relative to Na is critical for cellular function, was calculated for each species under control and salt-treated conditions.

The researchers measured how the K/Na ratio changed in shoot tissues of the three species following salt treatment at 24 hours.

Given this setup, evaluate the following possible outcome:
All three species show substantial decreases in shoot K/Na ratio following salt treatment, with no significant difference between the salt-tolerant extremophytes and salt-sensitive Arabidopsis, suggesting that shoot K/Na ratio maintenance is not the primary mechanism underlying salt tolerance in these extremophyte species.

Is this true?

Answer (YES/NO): NO